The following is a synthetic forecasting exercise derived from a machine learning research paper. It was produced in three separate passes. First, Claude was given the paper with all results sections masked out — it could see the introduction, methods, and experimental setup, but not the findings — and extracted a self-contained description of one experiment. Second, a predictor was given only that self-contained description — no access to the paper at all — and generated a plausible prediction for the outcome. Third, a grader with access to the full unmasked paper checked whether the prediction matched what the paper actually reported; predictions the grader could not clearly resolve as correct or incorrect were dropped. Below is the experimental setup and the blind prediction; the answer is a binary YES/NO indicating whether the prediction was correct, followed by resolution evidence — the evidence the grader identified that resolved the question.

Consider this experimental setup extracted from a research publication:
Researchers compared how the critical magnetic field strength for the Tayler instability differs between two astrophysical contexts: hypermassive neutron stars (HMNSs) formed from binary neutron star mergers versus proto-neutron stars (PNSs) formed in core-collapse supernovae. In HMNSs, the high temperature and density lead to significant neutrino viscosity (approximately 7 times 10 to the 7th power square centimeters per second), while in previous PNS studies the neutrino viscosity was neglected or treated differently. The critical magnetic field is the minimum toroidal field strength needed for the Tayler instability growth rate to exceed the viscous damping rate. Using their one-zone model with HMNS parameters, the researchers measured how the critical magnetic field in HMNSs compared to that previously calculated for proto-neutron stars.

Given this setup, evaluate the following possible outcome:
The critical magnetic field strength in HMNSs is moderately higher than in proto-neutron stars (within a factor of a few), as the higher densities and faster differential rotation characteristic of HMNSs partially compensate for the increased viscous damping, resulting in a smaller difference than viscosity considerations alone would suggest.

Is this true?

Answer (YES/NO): NO